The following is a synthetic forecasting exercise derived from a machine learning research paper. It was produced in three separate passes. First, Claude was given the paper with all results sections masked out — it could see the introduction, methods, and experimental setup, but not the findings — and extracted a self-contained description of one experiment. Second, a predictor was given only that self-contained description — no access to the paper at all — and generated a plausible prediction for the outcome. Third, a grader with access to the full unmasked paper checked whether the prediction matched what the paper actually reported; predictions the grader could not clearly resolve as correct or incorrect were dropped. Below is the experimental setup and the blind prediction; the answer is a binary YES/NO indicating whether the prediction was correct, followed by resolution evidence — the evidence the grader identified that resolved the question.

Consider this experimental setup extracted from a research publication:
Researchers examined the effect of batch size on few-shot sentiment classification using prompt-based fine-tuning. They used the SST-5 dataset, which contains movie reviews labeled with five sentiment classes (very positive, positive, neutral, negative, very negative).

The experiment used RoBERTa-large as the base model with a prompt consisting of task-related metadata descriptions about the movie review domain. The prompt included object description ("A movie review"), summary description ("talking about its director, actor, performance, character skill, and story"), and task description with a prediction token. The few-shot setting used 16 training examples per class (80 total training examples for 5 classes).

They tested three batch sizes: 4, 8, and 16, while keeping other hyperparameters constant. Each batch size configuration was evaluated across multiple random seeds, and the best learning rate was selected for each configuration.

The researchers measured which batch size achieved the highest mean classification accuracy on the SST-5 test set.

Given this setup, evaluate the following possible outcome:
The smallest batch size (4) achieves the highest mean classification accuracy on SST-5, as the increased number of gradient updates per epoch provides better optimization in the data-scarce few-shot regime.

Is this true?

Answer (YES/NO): NO